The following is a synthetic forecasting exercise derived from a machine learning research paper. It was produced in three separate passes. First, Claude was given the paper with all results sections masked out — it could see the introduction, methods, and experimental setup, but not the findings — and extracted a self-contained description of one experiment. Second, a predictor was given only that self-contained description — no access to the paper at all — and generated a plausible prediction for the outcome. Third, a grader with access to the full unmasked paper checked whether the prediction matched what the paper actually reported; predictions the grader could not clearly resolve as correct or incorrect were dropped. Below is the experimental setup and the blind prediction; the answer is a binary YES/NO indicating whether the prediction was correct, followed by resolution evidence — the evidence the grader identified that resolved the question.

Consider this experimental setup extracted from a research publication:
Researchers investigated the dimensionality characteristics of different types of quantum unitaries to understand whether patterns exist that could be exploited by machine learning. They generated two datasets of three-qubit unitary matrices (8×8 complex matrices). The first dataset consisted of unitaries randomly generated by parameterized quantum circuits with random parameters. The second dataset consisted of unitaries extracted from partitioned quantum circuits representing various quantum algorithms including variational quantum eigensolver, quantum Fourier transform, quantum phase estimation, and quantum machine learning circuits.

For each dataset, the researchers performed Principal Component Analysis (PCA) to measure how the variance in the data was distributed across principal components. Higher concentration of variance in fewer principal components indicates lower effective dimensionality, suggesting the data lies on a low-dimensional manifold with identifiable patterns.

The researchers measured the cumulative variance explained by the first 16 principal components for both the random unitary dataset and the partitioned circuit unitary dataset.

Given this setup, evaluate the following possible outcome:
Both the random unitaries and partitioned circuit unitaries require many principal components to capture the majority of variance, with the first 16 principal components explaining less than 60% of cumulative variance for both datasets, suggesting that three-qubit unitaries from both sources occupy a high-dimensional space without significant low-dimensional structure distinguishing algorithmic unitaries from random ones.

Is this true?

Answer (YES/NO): NO